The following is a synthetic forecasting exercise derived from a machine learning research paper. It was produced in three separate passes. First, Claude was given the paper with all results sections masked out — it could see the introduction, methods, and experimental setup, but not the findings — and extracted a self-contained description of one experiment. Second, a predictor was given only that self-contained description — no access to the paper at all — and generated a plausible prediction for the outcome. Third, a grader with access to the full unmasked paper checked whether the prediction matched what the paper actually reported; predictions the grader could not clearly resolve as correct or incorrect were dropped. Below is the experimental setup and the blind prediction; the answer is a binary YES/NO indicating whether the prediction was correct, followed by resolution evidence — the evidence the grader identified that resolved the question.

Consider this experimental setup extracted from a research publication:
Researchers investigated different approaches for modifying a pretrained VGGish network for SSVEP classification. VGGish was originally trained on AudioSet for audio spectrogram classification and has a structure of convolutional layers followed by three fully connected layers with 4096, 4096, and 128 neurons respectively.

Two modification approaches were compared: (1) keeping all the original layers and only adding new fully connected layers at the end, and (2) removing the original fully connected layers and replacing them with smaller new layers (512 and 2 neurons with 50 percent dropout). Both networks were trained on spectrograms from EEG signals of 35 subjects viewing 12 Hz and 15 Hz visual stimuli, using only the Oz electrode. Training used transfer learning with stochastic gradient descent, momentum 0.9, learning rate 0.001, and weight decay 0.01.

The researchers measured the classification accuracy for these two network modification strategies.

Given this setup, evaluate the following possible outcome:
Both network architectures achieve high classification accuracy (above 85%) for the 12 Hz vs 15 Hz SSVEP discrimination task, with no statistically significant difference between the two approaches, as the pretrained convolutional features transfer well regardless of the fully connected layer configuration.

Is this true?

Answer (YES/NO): NO